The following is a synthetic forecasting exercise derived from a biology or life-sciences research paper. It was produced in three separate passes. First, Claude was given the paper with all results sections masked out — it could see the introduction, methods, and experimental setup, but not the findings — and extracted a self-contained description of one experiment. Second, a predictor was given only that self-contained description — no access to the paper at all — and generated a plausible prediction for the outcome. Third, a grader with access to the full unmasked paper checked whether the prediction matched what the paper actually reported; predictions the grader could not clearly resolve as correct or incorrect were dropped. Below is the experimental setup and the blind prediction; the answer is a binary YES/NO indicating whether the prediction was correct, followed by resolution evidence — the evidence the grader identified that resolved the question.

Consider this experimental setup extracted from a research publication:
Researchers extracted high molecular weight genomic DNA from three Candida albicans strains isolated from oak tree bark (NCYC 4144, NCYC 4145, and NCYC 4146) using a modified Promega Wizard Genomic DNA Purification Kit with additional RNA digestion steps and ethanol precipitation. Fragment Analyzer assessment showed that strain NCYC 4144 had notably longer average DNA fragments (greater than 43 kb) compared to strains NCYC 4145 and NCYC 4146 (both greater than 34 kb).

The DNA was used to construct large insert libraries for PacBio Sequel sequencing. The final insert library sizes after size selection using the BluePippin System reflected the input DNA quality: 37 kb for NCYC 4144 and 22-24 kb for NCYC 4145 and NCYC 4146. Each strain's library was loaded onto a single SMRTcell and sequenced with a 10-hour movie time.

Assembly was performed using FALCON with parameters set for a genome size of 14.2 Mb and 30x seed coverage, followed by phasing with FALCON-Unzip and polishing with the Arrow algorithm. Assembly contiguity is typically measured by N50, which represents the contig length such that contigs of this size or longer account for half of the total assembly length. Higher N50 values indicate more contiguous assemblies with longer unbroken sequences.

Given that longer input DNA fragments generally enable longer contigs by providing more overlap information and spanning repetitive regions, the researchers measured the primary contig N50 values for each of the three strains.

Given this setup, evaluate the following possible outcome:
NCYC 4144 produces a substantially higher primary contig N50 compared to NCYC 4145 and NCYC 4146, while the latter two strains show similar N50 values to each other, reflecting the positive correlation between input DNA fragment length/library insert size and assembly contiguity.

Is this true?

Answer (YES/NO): NO